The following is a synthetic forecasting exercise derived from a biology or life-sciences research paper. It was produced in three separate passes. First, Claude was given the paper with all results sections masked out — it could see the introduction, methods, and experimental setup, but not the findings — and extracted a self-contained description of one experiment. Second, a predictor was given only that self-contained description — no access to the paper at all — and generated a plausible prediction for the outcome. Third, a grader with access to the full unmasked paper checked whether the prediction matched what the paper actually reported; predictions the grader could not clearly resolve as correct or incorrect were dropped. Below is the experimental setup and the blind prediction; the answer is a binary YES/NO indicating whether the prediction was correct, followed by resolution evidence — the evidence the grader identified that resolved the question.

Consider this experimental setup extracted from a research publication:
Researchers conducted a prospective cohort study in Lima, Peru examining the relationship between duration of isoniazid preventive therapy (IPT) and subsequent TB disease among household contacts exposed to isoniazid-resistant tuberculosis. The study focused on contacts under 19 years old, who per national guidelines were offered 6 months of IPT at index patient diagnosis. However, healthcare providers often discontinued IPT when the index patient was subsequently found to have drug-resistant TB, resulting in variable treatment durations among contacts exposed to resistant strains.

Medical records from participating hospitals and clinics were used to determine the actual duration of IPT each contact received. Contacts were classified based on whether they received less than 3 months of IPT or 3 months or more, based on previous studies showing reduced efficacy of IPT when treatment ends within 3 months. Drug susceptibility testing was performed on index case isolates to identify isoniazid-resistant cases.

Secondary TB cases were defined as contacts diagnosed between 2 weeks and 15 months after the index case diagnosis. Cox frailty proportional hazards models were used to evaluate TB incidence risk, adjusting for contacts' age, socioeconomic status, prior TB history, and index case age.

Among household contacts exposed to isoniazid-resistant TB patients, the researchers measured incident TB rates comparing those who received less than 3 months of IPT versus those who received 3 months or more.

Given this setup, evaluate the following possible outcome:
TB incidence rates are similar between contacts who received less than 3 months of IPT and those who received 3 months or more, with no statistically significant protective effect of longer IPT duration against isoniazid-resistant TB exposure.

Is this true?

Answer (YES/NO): NO